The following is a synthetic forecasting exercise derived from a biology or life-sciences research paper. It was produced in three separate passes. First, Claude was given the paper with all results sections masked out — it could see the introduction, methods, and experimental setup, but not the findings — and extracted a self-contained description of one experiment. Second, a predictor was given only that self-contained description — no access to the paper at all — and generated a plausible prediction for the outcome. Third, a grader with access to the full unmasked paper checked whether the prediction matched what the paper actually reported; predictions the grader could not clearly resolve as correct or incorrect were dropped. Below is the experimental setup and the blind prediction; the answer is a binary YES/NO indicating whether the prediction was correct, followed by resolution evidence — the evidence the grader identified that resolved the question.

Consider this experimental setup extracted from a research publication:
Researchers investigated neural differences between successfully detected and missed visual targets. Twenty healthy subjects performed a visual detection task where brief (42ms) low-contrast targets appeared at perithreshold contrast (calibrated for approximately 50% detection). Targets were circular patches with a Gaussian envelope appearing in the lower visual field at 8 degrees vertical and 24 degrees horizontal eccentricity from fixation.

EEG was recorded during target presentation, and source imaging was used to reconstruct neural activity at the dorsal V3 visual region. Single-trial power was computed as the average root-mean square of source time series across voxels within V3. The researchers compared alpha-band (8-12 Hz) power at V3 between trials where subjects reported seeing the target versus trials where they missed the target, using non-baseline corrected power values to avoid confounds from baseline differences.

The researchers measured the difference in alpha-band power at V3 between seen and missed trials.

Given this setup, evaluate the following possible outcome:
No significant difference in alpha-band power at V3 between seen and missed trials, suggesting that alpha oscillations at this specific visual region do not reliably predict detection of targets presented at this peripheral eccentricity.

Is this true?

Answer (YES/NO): NO